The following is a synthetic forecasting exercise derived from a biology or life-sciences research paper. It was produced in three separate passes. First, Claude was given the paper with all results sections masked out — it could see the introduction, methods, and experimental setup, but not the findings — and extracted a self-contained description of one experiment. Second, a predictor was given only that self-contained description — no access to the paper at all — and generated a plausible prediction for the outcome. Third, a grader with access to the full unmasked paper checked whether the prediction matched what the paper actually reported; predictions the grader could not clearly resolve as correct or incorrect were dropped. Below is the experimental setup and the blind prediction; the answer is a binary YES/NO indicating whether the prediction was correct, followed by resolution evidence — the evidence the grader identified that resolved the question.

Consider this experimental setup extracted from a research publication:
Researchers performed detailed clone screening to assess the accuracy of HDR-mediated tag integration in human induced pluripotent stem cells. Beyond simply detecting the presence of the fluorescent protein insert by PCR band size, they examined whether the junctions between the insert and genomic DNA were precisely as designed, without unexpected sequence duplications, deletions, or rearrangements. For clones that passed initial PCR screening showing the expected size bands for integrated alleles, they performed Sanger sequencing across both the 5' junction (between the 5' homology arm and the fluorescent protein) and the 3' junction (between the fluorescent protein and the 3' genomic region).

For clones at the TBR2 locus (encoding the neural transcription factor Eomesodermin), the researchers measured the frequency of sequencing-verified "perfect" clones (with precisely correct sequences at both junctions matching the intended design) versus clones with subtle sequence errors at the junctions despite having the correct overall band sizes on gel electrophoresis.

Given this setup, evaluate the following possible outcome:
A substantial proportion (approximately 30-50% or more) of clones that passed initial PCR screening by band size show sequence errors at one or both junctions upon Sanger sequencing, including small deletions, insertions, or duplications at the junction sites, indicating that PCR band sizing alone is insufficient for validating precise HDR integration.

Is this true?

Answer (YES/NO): NO